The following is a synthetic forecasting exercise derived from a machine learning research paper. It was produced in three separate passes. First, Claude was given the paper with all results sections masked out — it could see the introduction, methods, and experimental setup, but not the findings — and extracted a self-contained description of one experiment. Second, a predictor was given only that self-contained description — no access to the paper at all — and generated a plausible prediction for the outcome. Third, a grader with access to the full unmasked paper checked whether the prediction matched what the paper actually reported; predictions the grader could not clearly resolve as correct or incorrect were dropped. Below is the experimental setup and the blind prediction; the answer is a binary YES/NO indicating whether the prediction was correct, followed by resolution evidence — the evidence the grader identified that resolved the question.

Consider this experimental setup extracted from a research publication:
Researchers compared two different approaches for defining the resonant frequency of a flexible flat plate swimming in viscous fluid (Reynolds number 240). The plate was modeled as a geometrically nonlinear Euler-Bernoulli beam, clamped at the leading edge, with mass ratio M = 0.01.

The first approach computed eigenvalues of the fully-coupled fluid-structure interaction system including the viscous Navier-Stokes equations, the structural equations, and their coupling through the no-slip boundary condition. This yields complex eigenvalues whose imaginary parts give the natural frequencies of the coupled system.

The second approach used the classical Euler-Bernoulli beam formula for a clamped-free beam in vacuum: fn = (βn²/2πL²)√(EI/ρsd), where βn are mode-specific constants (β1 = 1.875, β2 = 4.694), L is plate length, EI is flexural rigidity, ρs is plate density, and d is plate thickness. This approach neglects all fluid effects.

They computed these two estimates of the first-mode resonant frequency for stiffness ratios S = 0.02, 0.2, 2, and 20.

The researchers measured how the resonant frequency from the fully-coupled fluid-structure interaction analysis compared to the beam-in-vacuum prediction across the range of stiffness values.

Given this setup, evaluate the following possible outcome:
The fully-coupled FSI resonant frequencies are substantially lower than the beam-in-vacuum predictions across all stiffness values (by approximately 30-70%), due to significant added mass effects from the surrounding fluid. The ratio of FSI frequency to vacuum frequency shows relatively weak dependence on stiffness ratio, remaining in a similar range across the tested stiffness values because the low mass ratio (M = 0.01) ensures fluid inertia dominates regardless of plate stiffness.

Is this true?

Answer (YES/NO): NO